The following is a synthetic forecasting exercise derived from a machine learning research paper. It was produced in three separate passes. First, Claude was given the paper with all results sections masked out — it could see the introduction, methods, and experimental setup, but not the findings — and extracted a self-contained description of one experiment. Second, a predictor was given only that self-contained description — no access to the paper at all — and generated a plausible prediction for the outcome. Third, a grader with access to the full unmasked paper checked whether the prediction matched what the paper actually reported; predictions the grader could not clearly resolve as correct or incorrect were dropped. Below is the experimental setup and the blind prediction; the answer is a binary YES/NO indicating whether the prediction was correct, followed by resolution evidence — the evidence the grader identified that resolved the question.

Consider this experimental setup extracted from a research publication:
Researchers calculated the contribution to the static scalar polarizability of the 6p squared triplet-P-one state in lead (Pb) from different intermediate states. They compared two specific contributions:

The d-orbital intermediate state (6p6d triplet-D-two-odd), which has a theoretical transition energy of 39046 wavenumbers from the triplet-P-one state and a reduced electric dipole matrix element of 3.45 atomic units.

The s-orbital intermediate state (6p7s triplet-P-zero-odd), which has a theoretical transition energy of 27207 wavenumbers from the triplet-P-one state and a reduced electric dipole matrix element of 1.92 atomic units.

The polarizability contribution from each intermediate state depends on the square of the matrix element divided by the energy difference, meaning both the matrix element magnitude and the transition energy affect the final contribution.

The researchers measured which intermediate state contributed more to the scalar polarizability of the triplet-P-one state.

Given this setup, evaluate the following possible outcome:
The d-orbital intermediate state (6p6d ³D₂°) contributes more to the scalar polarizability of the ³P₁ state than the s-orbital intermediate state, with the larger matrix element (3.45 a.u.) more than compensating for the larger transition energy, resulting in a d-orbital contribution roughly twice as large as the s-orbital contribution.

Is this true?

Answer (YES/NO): YES